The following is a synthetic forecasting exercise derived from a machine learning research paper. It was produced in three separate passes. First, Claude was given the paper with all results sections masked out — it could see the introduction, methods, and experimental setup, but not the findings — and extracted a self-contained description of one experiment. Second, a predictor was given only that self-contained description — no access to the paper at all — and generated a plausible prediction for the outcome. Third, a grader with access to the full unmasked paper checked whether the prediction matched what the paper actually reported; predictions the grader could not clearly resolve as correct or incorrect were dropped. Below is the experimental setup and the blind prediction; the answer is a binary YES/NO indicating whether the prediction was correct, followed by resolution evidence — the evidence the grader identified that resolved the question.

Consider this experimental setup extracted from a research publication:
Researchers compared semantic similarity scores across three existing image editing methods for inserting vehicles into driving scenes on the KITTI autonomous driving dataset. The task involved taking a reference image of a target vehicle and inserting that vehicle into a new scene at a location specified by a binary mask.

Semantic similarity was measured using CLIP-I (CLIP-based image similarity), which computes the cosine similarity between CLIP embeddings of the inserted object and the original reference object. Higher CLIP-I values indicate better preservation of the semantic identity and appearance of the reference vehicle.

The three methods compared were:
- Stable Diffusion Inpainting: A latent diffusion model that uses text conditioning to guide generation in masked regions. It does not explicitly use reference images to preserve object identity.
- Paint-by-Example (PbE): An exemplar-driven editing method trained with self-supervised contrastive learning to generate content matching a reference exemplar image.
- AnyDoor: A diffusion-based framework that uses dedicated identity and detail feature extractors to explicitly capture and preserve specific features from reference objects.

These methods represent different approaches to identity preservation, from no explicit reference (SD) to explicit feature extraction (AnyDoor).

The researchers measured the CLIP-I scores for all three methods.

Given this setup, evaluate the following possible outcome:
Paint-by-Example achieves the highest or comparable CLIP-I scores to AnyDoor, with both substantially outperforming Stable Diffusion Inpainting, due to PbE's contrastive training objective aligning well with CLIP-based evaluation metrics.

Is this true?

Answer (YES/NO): NO